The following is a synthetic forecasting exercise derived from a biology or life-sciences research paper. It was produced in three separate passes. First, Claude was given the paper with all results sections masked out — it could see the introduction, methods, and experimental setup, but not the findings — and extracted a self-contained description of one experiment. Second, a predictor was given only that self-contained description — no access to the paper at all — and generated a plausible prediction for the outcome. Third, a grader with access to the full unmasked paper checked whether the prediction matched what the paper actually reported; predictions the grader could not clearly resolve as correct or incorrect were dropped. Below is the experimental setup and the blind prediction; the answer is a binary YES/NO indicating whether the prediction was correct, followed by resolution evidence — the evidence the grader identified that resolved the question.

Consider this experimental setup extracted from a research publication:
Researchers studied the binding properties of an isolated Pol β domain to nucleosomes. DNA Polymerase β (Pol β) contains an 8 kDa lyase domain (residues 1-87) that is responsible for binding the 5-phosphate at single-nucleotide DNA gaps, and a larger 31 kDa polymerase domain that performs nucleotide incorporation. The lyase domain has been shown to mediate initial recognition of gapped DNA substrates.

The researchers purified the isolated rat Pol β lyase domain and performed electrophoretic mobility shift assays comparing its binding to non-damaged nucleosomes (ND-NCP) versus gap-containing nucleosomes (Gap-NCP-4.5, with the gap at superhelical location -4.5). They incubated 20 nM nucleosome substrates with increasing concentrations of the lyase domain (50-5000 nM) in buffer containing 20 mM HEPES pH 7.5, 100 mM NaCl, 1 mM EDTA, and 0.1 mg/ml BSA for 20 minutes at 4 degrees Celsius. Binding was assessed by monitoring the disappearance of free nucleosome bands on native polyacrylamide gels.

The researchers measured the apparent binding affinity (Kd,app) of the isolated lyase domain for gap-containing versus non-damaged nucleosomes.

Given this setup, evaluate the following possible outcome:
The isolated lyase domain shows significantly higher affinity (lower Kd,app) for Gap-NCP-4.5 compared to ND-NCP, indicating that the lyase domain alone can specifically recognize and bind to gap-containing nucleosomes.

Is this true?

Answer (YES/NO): YES